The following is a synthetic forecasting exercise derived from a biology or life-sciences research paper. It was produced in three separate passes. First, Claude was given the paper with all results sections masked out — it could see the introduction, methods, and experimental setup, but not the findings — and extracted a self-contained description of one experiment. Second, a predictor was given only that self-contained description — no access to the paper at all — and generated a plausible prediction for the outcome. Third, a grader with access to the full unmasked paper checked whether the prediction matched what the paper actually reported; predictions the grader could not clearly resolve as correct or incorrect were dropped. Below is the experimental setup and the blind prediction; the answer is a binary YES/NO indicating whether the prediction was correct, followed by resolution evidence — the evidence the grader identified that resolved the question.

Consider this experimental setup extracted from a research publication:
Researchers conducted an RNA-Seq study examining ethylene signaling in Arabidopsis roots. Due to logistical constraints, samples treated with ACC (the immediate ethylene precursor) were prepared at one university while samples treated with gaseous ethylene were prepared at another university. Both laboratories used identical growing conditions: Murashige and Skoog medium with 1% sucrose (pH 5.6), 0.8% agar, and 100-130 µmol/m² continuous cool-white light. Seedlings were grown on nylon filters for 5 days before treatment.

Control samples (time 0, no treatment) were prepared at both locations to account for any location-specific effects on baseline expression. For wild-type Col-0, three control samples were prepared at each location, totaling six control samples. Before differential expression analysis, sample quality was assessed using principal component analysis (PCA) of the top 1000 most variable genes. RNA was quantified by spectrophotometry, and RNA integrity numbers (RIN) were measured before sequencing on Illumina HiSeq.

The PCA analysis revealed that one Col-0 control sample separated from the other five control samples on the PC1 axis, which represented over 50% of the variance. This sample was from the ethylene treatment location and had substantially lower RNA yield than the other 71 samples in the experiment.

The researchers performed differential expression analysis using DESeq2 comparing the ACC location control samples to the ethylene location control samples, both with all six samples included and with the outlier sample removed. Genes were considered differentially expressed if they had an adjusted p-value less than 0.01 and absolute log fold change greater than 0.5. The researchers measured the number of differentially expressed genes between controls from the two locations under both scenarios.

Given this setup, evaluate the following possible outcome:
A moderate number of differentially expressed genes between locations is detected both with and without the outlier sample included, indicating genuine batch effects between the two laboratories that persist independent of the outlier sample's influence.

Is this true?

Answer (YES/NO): NO